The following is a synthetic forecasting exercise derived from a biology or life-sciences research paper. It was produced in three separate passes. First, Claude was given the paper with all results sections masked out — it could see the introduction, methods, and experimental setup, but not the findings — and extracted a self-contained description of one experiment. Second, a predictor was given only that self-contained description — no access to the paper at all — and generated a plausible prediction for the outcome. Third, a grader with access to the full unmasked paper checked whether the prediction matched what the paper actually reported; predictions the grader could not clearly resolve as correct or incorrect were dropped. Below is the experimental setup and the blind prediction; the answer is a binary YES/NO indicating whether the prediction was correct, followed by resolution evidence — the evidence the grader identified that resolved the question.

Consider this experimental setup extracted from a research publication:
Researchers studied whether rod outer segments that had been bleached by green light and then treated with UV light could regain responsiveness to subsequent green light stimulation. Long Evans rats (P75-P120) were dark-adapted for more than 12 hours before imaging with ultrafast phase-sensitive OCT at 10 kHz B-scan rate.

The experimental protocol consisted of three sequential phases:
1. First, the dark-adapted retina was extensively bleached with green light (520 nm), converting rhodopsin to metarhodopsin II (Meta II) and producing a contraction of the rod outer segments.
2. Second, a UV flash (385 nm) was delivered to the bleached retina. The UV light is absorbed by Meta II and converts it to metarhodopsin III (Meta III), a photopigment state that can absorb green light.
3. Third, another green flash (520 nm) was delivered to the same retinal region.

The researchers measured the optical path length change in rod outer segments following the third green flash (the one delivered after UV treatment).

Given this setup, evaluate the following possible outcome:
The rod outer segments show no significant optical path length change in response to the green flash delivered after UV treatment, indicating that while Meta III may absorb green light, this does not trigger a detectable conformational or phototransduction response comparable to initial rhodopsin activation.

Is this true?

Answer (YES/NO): NO